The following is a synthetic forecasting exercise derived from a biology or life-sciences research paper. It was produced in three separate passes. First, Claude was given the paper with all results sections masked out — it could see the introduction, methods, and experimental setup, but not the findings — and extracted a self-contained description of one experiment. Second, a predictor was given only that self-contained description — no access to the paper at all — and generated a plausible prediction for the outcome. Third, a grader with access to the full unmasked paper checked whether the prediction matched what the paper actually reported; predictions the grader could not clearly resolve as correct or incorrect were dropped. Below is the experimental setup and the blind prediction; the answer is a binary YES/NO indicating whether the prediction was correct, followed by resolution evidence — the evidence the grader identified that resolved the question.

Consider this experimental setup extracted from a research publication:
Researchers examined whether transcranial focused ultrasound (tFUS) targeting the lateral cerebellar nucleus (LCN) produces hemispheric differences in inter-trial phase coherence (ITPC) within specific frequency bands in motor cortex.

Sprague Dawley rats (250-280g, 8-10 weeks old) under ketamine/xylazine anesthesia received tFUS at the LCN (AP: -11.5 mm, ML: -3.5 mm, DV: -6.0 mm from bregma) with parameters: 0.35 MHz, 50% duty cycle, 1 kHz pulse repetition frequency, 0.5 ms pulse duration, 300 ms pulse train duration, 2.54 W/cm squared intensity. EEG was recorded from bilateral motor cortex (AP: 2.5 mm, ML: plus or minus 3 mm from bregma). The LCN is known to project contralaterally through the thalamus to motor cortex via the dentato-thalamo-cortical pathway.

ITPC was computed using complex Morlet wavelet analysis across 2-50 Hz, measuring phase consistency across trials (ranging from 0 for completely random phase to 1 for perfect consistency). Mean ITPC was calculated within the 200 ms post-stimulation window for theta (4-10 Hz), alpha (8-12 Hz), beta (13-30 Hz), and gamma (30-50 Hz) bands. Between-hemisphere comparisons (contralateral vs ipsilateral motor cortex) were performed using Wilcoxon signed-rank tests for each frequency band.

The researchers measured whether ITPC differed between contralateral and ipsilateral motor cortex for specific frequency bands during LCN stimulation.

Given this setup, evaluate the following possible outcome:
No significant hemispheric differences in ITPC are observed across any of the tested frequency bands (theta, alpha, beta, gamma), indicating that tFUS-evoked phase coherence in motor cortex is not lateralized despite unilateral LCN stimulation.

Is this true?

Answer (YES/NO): NO